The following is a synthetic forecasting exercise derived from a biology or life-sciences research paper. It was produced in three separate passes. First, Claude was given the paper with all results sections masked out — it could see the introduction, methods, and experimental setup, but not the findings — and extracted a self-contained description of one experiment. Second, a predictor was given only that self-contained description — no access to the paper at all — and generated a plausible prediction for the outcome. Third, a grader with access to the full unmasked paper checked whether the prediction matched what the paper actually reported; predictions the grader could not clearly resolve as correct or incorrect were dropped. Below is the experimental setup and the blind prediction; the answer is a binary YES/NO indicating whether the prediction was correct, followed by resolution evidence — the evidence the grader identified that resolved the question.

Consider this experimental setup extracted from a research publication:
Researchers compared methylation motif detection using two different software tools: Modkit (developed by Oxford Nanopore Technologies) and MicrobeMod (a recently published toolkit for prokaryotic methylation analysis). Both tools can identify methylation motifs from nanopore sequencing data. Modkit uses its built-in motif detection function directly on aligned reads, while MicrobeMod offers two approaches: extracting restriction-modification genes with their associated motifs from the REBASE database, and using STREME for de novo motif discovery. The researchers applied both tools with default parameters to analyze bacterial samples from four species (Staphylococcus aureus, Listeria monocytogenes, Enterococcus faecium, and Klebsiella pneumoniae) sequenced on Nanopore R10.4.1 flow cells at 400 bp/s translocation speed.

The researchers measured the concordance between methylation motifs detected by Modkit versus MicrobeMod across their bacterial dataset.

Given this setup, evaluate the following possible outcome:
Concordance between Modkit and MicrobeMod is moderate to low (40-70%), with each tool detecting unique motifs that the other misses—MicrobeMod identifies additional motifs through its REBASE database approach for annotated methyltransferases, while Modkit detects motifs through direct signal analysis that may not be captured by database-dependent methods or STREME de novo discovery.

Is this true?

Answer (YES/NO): NO